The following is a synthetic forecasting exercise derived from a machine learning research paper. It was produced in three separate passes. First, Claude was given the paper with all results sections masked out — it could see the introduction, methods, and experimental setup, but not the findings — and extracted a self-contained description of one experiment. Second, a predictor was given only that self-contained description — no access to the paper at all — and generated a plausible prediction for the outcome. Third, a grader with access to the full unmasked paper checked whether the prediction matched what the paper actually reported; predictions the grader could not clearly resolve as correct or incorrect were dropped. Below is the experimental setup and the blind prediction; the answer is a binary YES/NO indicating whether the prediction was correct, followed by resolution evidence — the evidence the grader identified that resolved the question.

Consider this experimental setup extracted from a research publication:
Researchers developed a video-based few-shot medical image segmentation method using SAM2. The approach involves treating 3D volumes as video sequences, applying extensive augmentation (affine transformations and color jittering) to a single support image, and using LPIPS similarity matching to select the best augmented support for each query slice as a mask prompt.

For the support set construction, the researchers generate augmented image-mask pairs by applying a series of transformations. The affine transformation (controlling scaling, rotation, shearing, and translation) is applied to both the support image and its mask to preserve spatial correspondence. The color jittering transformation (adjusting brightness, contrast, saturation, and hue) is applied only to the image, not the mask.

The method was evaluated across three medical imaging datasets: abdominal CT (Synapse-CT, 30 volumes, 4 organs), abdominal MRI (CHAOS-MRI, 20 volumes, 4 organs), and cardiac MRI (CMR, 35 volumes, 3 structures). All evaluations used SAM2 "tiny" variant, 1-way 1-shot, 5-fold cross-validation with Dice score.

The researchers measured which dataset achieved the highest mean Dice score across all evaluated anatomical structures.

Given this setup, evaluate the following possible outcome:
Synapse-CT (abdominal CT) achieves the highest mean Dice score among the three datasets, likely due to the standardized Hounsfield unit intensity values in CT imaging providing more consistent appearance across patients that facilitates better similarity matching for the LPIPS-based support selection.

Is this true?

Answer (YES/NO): NO